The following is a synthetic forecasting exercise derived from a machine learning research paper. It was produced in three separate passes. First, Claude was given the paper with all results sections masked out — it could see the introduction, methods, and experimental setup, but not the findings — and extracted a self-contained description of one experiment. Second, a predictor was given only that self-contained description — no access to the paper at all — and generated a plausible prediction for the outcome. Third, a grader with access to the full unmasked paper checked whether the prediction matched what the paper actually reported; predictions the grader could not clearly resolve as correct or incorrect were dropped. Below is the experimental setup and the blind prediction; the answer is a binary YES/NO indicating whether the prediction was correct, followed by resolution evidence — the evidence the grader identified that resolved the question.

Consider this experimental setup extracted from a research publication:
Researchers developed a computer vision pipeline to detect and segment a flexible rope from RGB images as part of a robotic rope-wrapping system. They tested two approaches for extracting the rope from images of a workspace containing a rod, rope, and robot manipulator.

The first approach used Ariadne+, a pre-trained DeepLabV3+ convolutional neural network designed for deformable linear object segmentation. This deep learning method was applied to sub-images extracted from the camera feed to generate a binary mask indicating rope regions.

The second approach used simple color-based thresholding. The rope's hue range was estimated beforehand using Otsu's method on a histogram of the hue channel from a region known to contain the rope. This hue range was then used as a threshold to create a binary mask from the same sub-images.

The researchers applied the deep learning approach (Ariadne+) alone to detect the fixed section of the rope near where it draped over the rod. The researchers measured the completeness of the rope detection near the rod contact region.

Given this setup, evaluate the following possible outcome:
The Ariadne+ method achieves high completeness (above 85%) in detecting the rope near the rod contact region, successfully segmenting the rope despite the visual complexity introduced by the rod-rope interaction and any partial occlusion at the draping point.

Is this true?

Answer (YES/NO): NO